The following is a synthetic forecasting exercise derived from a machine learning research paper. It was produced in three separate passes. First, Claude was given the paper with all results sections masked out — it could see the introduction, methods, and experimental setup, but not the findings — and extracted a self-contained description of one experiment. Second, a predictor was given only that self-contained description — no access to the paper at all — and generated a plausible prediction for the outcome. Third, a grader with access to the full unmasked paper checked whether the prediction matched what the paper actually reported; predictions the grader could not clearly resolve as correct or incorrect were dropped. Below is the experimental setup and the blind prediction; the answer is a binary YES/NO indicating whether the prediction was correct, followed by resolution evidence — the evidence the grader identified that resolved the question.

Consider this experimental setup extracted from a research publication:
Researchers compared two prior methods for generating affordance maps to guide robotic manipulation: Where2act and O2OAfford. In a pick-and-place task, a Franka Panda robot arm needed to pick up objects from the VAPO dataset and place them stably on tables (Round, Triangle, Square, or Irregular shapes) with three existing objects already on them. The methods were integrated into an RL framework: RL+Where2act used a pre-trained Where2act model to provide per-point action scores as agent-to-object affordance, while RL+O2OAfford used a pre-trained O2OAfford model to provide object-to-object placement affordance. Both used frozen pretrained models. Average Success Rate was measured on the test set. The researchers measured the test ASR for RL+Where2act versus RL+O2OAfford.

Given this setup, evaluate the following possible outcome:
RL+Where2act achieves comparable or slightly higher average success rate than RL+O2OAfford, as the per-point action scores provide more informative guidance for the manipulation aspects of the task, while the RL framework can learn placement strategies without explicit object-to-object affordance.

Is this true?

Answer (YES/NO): YES